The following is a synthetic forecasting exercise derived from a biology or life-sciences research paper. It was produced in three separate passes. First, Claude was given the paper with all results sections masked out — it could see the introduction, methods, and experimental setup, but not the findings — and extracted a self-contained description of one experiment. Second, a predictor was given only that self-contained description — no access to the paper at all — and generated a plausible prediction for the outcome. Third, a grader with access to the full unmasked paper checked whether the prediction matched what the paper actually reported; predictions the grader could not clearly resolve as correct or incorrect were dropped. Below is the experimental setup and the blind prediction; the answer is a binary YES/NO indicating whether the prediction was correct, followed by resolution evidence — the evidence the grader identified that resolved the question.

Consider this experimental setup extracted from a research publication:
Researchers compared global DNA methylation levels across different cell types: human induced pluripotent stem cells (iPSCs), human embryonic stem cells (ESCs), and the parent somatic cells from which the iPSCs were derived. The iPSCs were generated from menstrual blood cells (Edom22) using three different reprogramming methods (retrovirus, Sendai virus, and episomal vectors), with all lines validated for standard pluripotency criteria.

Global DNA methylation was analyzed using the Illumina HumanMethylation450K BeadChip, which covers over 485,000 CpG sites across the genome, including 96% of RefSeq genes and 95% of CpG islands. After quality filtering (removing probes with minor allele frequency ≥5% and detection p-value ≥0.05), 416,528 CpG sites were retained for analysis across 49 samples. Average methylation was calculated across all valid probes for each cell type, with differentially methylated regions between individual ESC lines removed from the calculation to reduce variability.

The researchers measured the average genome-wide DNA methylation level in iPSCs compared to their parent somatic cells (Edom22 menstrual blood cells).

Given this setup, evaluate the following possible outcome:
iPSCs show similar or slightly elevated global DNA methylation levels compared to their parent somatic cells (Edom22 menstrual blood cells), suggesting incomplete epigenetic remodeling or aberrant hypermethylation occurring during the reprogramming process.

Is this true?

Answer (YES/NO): NO